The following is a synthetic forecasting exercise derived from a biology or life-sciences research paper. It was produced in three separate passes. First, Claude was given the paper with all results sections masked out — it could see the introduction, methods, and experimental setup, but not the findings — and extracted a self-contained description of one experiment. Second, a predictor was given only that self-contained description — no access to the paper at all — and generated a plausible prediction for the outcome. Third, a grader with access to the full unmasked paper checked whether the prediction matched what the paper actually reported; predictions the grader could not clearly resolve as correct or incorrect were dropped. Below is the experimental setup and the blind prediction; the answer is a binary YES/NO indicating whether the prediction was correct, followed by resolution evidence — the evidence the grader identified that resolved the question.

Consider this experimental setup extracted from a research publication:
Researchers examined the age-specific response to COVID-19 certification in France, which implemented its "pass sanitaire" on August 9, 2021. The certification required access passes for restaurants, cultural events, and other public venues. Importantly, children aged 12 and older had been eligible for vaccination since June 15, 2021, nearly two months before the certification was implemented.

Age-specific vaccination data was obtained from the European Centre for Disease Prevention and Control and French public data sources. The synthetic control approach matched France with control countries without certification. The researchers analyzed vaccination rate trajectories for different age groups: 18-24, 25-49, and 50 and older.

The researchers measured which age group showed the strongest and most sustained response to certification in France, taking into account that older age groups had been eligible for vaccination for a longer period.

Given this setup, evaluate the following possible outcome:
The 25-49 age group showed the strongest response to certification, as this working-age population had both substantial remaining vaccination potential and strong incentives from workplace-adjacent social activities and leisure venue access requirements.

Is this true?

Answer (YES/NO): YES